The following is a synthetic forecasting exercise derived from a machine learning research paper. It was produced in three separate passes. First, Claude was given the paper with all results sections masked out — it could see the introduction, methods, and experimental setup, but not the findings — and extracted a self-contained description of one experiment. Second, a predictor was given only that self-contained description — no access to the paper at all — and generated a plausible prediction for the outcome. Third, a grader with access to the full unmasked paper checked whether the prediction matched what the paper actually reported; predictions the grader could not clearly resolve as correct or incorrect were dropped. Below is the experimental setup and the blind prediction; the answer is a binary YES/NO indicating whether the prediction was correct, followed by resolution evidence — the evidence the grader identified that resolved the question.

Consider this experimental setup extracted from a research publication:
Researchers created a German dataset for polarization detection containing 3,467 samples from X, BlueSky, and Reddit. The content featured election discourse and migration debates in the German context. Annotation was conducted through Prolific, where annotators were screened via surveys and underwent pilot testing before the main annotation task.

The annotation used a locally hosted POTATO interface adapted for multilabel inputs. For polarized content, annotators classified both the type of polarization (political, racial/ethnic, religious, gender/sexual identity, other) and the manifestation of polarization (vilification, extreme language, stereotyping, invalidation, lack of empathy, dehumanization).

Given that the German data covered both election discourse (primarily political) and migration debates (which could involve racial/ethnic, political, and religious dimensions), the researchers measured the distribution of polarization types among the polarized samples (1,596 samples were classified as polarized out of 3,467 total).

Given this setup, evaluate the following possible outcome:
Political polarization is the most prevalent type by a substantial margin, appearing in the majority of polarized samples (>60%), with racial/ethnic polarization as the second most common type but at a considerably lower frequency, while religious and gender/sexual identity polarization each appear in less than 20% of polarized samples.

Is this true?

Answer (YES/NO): NO